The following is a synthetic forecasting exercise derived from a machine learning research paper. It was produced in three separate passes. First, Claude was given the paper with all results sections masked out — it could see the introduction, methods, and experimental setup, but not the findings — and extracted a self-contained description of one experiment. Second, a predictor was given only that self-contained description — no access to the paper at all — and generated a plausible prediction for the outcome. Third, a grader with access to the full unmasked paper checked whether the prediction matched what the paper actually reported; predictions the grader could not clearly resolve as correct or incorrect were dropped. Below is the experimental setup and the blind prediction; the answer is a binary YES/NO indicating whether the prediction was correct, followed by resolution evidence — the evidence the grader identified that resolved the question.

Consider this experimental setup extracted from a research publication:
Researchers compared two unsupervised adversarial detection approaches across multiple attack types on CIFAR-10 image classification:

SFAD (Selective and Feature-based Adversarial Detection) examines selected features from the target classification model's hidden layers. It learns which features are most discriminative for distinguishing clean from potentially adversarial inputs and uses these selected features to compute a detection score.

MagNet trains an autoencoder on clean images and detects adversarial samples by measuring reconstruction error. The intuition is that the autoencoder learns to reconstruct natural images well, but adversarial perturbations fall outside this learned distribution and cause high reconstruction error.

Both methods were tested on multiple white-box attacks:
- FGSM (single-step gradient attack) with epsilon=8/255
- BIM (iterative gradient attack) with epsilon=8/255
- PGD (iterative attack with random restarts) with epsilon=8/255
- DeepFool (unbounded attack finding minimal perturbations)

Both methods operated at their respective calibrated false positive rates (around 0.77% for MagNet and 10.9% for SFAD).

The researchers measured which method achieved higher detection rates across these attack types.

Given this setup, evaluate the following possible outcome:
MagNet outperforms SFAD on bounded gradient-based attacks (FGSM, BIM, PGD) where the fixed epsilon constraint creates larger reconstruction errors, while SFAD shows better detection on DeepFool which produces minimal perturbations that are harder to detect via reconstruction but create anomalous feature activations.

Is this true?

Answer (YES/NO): NO